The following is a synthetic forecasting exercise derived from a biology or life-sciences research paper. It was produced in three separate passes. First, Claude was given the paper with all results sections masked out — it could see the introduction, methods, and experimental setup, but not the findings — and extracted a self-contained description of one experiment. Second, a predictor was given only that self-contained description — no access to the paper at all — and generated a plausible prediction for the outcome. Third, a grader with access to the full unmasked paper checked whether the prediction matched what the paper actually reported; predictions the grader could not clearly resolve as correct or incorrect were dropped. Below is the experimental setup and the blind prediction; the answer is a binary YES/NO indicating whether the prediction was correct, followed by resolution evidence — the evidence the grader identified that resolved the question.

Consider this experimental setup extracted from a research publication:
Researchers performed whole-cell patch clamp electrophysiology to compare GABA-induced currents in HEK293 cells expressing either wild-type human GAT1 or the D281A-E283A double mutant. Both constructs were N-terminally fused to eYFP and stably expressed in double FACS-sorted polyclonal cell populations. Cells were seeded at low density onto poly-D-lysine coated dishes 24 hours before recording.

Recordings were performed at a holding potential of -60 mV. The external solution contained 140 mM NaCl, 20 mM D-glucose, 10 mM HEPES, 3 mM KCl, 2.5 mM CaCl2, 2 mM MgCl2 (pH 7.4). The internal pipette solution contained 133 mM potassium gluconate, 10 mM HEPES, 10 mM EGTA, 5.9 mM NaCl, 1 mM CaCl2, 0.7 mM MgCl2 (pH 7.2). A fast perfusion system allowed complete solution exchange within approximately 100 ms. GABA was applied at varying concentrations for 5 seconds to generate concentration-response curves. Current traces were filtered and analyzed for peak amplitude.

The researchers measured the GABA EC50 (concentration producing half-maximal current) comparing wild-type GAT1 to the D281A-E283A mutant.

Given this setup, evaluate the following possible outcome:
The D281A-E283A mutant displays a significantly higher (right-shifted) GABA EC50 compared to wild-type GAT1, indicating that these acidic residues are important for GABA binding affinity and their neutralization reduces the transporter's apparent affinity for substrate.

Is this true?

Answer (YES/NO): NO